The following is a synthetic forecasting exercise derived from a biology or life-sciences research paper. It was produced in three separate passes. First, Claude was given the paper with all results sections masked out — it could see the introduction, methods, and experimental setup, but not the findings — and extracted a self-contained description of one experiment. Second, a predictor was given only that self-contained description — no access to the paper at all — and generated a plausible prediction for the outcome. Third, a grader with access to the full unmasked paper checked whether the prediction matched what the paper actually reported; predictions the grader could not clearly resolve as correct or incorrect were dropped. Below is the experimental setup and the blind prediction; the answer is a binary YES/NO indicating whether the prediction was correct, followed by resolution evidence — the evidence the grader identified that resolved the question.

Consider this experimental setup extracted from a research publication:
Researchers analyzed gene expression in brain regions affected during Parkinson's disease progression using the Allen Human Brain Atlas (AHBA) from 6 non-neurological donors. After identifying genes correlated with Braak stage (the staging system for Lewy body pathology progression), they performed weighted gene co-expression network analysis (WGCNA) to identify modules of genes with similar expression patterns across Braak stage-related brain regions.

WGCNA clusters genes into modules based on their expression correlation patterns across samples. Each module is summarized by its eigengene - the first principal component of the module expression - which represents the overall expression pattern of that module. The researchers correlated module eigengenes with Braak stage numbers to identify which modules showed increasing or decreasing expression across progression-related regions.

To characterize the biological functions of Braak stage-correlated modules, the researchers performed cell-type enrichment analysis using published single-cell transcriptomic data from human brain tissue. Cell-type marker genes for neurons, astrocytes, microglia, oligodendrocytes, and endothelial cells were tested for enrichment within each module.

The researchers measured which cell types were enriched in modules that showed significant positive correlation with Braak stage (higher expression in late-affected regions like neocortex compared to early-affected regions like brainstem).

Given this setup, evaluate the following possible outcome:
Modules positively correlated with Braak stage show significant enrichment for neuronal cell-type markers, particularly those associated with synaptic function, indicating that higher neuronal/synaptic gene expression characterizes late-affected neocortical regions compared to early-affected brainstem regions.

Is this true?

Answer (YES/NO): YES